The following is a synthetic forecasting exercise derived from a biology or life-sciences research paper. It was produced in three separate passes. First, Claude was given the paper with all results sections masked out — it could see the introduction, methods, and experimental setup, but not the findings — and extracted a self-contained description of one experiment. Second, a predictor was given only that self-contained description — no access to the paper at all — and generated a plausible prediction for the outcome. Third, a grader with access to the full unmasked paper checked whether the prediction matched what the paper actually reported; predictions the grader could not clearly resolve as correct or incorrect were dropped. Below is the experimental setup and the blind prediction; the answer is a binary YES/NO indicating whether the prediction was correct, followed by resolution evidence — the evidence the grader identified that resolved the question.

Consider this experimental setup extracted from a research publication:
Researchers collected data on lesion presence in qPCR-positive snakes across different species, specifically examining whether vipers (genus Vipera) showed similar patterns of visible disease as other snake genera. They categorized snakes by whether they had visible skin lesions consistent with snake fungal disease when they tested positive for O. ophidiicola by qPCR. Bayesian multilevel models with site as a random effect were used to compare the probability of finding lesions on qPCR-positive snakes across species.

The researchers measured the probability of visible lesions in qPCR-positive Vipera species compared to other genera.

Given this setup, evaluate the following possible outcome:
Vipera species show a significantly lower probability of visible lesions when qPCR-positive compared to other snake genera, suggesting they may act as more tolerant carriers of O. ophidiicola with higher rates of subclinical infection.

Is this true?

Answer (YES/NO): NO